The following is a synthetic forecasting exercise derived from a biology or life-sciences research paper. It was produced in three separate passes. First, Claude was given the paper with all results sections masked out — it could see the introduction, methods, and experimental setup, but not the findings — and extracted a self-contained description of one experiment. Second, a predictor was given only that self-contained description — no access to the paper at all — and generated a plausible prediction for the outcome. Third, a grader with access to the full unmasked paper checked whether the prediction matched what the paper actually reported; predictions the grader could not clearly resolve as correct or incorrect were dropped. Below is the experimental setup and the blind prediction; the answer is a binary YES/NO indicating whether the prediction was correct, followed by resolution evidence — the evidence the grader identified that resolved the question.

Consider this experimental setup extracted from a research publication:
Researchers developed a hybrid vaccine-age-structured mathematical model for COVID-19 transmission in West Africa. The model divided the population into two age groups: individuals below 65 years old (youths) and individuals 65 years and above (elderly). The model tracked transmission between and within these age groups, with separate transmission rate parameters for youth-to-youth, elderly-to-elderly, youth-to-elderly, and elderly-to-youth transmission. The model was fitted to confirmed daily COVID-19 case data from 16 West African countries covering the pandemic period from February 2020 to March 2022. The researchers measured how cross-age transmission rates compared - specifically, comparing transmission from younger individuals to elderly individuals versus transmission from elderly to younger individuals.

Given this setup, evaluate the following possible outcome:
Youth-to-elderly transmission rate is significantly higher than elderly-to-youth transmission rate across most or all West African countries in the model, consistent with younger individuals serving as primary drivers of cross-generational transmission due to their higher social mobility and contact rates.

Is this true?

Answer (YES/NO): YES